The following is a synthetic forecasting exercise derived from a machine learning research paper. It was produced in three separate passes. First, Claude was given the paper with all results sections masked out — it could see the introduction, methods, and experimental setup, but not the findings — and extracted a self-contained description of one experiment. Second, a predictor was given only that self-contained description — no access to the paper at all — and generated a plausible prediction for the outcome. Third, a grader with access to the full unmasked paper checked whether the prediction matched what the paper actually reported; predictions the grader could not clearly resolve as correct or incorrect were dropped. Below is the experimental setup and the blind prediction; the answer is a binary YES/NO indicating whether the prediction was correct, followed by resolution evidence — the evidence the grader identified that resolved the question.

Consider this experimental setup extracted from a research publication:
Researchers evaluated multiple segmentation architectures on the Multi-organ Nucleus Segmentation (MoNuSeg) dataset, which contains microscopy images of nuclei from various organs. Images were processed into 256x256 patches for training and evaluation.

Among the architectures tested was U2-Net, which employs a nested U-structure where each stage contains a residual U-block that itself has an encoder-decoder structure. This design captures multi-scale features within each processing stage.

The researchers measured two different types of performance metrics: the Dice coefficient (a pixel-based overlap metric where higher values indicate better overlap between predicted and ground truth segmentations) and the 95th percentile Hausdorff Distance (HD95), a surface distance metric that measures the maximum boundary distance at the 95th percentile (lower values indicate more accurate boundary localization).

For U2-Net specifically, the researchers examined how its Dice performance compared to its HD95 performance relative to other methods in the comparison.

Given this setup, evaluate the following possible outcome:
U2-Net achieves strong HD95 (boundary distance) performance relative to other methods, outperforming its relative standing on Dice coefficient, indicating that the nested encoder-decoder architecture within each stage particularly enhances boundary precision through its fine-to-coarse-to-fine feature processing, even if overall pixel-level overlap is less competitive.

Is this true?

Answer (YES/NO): NO